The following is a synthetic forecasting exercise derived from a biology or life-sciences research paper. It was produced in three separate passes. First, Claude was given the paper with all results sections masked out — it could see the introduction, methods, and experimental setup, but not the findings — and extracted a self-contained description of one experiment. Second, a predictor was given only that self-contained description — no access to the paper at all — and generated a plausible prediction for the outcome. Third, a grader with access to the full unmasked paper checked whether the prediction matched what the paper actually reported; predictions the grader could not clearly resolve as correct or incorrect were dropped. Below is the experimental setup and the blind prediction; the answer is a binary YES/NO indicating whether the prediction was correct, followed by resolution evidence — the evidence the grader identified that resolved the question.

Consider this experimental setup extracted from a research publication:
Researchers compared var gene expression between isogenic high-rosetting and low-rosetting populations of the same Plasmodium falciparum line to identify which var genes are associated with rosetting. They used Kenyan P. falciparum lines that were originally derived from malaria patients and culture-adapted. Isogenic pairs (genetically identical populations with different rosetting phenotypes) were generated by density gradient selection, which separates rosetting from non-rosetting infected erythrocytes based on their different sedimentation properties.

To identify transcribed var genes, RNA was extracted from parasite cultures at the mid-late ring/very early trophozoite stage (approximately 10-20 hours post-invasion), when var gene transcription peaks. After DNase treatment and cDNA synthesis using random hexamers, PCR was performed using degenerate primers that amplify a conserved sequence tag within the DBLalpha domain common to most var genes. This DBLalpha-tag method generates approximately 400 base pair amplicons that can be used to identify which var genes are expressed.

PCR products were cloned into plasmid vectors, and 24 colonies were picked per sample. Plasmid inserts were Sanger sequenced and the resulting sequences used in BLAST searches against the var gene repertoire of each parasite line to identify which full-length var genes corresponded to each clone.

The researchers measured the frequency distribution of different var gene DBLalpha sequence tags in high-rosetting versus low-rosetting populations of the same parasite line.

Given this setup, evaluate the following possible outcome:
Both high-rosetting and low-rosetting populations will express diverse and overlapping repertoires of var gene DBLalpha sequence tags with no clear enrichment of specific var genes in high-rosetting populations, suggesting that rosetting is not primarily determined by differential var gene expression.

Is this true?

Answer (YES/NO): NO